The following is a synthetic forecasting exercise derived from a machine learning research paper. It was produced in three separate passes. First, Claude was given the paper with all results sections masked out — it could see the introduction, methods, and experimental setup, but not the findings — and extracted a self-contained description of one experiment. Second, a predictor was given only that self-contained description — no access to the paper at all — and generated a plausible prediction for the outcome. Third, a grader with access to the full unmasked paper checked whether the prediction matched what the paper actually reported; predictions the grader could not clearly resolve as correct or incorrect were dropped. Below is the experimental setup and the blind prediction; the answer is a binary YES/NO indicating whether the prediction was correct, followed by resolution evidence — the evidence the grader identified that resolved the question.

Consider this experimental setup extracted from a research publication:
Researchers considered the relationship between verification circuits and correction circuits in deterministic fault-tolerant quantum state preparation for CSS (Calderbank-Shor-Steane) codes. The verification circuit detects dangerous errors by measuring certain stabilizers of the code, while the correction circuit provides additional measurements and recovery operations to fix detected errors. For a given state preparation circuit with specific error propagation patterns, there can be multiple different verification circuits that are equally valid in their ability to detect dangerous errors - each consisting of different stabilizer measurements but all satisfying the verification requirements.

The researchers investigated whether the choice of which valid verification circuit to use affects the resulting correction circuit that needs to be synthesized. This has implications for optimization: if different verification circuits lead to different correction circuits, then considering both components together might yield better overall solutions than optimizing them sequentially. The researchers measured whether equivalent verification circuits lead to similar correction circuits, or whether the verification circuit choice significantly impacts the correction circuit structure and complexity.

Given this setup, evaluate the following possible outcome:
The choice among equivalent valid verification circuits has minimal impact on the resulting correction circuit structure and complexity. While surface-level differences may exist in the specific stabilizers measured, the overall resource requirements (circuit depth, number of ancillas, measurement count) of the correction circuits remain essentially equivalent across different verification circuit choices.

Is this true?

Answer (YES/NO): NO